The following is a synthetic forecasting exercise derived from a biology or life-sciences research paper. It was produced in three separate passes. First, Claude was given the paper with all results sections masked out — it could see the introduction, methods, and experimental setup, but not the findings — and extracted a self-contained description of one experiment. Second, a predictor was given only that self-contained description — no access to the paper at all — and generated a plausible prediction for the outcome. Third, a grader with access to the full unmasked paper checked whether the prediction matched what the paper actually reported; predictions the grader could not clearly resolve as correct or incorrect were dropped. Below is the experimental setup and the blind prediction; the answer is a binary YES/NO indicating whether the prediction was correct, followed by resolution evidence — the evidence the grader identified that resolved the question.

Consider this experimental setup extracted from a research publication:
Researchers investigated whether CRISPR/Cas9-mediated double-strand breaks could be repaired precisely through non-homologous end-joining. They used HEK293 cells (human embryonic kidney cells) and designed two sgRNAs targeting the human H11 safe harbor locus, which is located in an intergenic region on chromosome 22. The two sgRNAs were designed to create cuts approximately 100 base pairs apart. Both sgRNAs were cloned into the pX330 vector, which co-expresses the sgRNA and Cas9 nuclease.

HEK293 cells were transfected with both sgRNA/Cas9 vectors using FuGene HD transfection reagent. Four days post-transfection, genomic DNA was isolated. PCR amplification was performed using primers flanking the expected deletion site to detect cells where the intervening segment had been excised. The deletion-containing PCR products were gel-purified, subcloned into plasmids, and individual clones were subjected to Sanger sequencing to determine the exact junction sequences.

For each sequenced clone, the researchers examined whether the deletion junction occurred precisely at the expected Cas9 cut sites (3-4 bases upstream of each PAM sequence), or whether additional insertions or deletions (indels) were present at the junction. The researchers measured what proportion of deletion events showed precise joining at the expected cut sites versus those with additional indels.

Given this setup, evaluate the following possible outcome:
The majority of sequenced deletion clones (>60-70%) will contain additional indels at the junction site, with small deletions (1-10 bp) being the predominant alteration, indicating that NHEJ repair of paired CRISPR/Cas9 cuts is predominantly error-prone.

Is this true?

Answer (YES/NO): NO